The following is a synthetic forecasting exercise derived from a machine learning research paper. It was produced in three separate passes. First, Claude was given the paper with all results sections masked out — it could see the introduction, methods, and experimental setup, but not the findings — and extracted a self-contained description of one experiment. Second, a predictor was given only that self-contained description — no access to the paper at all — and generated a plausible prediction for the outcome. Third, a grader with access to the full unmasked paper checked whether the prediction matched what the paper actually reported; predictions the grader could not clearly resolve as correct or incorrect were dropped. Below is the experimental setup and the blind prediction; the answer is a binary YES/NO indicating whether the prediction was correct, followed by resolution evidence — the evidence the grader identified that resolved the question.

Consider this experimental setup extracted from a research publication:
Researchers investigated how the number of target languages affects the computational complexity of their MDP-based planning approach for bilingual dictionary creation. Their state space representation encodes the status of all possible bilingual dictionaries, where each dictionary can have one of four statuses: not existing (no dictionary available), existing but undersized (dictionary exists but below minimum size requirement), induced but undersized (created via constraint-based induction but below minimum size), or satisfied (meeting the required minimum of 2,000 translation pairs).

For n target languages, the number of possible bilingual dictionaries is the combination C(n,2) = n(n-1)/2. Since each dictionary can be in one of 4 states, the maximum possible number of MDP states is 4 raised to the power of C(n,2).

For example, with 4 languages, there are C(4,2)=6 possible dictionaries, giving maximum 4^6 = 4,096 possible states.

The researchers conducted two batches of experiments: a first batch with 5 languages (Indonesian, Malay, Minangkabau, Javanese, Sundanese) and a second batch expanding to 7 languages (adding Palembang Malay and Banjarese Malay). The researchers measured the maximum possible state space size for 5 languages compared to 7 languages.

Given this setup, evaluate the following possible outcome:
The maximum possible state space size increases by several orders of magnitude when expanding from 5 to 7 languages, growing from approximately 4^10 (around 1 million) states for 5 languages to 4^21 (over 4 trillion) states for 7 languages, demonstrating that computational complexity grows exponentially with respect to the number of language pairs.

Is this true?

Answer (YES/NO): YES